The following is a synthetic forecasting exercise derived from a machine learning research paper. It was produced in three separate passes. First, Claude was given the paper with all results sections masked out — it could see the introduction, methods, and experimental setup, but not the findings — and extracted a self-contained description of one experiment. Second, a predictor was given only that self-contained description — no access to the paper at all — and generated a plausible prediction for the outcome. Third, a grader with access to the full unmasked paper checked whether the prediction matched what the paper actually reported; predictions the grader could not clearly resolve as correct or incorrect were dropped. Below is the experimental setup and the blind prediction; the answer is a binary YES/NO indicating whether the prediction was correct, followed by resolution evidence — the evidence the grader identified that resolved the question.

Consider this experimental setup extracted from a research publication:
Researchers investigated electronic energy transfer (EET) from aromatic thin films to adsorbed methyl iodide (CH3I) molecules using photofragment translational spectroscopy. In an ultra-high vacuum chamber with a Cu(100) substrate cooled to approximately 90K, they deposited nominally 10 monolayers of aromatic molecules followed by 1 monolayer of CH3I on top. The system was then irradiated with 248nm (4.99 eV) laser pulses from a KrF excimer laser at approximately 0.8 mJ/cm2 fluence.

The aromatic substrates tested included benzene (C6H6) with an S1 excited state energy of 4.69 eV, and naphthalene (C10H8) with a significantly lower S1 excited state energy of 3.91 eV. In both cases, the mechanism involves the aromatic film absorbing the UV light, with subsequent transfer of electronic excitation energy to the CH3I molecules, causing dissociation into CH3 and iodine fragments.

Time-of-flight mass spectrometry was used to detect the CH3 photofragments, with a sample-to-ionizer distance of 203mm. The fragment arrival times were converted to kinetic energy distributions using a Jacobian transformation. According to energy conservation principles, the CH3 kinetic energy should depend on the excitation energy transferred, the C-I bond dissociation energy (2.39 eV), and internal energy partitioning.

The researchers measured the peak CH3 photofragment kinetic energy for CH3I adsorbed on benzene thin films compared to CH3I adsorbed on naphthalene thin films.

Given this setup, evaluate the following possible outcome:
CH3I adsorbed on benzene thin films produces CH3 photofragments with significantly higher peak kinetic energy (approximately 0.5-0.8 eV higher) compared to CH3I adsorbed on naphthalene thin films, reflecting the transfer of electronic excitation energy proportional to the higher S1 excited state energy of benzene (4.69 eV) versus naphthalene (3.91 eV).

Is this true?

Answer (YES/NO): YES